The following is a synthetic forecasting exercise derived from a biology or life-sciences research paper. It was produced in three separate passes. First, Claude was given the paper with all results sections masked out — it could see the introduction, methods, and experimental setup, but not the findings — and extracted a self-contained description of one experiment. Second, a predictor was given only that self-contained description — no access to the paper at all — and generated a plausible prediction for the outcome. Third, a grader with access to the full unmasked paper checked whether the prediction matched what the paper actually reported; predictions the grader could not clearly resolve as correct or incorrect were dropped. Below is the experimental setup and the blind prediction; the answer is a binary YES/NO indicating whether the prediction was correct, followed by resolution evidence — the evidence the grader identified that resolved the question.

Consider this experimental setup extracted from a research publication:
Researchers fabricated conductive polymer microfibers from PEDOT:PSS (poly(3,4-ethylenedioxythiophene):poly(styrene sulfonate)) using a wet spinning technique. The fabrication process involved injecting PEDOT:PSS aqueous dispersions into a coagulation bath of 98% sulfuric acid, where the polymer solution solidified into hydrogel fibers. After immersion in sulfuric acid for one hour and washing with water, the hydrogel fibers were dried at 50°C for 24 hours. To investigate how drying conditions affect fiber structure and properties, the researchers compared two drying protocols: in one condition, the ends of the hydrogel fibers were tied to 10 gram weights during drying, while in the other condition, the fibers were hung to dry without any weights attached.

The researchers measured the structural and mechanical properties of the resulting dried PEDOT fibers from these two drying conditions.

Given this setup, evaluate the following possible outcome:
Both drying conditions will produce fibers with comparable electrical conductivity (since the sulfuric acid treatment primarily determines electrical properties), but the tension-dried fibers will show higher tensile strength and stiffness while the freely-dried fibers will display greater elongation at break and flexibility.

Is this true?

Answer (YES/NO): NO